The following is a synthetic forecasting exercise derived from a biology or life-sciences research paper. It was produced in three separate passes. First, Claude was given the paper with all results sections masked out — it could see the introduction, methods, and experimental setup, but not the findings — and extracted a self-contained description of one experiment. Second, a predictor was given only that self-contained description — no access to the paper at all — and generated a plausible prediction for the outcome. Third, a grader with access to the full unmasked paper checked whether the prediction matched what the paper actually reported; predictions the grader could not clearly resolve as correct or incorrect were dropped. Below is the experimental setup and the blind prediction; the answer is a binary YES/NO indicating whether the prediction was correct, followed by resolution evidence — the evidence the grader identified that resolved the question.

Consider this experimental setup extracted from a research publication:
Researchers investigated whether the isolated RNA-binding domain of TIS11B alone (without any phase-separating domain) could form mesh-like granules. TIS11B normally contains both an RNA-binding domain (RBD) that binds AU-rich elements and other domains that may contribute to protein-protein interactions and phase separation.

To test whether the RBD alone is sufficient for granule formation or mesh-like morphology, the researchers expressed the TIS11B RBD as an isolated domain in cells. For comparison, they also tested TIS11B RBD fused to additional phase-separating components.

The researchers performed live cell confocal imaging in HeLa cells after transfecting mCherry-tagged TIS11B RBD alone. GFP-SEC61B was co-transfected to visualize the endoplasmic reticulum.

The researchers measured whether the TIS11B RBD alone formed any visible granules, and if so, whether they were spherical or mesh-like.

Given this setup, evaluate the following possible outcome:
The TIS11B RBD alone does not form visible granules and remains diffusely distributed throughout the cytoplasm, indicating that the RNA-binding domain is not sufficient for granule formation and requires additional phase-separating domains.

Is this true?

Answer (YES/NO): YES